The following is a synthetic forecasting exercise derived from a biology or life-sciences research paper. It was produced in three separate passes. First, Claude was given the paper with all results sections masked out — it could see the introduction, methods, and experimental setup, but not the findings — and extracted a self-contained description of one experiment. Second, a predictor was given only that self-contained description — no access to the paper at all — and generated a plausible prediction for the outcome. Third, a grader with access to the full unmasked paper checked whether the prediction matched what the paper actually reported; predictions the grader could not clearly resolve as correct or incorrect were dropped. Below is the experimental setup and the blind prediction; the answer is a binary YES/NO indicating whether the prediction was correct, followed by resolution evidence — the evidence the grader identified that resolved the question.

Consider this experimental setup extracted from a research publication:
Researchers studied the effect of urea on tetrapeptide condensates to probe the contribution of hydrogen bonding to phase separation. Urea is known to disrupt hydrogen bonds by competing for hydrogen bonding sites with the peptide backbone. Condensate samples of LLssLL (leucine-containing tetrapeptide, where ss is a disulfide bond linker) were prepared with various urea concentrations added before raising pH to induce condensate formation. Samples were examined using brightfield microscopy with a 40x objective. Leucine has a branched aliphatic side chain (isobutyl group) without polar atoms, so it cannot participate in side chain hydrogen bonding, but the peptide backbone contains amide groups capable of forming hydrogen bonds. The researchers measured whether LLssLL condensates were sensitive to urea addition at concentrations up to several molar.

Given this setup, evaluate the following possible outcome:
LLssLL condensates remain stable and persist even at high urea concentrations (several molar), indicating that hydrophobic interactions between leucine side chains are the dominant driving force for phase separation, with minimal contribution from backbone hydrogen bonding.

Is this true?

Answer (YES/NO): NO